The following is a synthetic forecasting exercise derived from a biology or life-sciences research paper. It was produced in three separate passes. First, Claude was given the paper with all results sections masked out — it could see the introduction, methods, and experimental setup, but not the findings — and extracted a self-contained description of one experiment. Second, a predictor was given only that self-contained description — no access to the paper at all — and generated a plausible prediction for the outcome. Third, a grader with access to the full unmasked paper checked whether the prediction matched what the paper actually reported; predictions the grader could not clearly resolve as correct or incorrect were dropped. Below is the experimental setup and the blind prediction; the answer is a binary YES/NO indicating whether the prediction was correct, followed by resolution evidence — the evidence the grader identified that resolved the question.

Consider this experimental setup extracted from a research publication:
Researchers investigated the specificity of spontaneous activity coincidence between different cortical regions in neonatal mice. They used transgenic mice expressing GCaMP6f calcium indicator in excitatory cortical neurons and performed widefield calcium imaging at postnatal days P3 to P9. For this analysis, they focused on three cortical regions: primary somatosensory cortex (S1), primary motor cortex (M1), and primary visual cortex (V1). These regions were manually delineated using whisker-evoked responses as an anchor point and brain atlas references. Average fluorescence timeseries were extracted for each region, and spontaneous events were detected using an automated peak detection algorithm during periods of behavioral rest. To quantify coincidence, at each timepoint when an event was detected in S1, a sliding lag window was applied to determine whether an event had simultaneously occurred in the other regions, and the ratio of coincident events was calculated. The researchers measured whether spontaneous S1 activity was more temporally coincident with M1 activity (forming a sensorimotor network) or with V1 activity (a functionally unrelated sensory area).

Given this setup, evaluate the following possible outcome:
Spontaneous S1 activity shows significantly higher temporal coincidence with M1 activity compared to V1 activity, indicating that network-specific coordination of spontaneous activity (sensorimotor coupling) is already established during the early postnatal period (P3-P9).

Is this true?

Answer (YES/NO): YES